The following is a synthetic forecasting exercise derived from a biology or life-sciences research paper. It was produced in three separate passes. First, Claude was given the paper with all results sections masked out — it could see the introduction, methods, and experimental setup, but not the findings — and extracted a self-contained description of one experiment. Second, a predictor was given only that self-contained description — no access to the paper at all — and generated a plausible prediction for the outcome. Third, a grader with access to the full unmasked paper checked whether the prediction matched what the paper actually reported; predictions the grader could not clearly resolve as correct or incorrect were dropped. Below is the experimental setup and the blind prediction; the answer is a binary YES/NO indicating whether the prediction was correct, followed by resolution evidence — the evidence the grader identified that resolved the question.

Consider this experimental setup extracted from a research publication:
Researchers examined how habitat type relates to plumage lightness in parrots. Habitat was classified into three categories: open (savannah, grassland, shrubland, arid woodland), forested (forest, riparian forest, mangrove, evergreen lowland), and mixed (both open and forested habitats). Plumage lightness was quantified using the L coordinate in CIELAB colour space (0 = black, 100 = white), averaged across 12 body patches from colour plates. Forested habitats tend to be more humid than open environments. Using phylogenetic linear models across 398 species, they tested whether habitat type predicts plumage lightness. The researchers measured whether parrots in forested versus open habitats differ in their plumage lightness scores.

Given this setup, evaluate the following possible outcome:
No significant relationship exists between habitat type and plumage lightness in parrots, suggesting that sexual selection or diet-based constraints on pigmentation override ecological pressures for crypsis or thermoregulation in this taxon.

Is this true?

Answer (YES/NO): YES